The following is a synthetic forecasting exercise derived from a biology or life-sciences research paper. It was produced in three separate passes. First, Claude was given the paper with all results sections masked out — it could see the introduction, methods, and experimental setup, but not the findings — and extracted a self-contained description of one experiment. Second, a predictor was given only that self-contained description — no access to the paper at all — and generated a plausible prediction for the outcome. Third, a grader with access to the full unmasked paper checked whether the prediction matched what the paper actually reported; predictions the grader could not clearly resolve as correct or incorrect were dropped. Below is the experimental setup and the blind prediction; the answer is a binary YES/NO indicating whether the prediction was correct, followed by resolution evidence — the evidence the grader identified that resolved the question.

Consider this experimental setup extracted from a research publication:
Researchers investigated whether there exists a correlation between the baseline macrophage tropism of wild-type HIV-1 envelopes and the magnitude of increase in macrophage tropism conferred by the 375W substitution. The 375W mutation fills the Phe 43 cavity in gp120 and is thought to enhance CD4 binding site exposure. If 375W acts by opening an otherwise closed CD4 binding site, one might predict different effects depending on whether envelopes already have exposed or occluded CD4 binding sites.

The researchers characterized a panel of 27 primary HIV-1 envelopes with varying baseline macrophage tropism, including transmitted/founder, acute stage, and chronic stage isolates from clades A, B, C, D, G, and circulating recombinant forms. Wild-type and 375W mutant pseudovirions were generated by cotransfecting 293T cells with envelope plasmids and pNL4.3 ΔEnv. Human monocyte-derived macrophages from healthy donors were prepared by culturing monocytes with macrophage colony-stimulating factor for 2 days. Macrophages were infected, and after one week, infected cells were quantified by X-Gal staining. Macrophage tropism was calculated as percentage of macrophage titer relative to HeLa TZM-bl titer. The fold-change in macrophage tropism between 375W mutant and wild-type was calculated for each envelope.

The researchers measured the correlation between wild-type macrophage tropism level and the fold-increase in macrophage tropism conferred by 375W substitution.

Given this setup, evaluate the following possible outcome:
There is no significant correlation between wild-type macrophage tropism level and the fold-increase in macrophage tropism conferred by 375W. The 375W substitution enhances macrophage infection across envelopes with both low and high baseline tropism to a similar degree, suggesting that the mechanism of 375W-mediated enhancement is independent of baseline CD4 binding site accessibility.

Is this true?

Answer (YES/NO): NO